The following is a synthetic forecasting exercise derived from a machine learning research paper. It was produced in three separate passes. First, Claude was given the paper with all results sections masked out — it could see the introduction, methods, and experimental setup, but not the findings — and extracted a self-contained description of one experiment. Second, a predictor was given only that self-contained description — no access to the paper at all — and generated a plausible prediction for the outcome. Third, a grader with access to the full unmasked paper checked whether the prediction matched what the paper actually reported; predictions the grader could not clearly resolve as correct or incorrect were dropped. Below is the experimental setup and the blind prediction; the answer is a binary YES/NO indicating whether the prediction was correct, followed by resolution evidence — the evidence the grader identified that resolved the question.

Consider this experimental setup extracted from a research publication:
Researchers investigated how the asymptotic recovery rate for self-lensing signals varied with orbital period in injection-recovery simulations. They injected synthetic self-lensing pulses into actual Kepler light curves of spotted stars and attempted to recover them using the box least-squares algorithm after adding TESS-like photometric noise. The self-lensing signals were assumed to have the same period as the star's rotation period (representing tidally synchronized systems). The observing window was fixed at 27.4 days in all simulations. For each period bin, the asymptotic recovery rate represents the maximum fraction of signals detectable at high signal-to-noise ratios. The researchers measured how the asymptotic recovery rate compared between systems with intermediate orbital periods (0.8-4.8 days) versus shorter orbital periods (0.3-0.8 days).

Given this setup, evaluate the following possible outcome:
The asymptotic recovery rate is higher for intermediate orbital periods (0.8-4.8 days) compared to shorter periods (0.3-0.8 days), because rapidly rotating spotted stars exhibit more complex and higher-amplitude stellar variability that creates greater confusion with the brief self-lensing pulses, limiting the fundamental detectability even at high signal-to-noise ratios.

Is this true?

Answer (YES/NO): YES